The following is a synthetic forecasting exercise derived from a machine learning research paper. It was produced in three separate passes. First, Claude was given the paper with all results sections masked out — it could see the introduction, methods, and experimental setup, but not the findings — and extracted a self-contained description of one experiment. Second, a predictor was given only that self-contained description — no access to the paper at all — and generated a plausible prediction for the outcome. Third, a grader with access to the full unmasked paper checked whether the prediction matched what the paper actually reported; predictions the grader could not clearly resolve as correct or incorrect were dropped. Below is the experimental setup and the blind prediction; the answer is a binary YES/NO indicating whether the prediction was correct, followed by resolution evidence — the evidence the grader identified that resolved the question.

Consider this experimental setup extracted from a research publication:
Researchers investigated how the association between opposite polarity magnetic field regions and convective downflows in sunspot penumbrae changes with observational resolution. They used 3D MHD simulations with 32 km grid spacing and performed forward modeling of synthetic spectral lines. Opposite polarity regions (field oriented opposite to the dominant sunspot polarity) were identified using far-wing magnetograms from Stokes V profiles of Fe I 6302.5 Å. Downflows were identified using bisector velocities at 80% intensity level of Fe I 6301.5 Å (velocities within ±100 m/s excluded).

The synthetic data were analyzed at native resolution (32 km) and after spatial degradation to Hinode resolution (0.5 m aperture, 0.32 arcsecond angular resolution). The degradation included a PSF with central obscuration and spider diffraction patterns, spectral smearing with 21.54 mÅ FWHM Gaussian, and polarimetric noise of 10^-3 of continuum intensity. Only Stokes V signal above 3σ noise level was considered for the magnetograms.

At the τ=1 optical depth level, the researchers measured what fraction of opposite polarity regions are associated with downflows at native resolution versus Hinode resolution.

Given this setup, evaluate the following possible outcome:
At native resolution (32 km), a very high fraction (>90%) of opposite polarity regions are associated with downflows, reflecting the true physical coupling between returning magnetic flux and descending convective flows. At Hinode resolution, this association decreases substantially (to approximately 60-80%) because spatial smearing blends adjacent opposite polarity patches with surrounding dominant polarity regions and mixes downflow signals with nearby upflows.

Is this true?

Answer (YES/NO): NO